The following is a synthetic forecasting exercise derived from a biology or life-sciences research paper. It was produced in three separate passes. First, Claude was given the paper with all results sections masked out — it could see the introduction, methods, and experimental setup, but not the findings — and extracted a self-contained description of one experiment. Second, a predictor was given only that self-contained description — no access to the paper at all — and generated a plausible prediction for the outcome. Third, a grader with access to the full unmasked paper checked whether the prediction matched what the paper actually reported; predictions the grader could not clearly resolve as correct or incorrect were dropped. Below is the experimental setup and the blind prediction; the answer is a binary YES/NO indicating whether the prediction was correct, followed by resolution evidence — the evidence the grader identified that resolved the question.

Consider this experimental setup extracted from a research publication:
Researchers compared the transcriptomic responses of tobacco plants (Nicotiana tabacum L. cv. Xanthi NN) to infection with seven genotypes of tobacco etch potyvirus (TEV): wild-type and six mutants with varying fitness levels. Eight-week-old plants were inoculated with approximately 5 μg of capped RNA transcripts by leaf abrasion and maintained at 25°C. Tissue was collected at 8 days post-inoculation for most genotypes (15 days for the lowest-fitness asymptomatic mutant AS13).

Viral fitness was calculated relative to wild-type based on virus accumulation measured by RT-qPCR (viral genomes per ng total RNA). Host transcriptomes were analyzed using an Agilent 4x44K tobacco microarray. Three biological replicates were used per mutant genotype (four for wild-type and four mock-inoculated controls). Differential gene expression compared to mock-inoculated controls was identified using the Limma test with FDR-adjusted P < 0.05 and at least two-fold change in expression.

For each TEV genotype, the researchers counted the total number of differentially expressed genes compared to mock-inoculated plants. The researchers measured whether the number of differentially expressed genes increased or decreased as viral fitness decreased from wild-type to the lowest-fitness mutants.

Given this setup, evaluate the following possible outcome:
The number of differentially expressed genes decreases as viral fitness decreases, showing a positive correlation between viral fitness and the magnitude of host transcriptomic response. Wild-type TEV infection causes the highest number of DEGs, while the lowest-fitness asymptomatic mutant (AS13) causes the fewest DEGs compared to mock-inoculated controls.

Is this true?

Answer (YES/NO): NO